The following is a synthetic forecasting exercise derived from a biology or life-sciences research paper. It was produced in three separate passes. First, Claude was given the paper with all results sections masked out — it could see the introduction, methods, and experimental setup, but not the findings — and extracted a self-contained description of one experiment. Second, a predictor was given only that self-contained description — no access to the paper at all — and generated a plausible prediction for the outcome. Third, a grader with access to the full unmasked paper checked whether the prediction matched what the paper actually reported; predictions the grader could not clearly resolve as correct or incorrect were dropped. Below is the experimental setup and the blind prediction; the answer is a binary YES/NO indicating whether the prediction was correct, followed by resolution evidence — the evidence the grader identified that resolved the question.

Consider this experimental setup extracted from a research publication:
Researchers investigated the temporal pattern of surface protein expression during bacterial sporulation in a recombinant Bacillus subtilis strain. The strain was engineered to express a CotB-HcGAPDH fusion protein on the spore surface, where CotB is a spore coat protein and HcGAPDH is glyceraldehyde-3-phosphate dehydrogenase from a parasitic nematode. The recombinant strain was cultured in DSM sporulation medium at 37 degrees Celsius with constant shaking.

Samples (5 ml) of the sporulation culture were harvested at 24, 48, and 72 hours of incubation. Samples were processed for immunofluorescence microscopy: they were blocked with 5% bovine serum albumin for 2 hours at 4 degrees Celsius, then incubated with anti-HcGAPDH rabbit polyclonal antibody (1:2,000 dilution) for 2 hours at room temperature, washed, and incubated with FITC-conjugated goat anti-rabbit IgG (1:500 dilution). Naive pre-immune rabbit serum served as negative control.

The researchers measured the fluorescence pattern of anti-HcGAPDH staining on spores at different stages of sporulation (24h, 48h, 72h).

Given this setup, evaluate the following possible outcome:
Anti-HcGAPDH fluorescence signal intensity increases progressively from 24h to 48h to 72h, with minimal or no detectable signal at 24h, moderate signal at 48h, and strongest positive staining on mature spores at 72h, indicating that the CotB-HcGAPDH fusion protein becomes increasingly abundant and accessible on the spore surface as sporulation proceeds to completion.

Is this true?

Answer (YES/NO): YES